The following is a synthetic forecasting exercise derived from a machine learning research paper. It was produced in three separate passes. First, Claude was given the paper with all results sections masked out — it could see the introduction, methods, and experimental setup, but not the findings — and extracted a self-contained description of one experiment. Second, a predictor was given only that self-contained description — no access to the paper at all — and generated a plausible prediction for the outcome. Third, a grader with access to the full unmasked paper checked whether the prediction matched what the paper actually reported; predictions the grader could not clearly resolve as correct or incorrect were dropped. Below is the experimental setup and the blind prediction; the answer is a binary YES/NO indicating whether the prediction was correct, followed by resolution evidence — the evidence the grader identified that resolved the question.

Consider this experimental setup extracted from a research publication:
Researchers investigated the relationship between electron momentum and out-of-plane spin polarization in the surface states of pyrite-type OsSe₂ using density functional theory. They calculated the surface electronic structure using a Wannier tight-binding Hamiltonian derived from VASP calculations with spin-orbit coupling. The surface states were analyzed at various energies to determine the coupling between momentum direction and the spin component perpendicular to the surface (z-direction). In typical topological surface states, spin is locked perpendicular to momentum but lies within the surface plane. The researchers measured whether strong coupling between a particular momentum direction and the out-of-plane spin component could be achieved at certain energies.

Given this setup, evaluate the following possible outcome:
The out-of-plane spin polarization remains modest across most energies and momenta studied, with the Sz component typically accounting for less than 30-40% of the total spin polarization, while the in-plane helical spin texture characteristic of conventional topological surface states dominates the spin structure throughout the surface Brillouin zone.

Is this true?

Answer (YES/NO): NO